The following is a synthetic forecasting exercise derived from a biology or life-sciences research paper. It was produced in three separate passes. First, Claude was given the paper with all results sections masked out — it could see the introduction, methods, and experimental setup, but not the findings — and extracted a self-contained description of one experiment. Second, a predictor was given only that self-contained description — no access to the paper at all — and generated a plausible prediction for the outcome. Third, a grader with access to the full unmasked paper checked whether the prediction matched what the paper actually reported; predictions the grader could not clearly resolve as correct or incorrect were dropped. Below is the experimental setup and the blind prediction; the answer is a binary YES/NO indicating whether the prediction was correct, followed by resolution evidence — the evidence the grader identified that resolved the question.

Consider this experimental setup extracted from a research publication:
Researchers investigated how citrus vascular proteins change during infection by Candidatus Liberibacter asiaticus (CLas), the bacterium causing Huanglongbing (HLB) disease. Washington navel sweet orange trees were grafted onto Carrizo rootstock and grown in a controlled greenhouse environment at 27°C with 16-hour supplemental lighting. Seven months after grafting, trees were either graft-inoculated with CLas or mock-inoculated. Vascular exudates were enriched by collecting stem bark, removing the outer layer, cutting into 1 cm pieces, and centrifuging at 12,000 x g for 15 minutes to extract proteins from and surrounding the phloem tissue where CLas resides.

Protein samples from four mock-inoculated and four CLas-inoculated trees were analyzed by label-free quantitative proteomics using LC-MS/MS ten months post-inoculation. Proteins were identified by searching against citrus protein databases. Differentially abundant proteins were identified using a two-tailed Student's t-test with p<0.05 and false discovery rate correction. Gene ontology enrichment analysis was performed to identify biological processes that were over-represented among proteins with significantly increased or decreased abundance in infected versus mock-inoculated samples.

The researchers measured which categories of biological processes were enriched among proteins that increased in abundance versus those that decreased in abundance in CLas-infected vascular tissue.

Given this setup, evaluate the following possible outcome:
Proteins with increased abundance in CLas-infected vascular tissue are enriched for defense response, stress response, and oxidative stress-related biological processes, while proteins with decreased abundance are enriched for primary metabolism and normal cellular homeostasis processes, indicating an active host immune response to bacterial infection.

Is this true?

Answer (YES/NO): YES